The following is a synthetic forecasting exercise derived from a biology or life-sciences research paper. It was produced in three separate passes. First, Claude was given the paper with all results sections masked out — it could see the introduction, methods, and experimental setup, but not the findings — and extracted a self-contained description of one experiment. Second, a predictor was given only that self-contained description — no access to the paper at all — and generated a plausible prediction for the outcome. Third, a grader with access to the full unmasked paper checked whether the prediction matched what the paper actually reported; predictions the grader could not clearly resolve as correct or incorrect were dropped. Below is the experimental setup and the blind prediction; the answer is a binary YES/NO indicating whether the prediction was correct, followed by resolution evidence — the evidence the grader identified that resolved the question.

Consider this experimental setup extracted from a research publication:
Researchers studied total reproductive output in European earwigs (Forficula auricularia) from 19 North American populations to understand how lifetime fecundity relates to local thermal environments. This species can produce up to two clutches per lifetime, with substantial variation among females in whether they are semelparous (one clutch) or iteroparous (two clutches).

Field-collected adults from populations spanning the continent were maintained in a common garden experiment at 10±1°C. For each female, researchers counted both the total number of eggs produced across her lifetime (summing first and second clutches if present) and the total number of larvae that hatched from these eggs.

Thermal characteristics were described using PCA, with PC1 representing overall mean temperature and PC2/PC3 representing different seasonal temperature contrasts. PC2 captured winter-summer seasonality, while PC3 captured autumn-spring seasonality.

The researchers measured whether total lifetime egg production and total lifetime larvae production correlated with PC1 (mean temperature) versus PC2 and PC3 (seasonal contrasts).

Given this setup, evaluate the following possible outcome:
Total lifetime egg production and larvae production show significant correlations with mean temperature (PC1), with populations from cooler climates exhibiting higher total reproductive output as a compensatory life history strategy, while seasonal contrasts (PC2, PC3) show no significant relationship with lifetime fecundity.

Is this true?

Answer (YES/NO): NO